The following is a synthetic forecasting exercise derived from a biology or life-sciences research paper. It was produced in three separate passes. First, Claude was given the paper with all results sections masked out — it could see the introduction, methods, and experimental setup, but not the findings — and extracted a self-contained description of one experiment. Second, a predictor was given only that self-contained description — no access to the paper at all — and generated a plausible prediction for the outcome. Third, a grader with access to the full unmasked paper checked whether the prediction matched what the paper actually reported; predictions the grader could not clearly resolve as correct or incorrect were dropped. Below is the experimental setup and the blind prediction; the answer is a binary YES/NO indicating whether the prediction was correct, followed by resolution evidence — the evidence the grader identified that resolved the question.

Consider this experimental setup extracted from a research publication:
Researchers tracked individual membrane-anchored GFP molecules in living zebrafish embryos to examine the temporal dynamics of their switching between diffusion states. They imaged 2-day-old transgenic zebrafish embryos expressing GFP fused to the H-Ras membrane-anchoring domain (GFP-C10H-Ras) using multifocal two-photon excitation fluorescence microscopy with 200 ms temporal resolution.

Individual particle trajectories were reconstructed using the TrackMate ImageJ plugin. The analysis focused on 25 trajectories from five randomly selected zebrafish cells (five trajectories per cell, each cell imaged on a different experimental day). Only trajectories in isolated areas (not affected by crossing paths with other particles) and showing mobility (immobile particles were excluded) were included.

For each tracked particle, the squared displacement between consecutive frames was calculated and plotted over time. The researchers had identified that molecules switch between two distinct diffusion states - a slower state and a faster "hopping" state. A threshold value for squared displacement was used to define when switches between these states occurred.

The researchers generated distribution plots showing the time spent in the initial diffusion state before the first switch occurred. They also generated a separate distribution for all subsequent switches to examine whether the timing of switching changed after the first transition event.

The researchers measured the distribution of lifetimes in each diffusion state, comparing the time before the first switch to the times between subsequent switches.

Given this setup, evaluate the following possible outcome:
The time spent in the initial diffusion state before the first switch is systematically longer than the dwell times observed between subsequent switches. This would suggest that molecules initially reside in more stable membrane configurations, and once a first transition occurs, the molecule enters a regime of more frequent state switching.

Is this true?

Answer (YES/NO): NO